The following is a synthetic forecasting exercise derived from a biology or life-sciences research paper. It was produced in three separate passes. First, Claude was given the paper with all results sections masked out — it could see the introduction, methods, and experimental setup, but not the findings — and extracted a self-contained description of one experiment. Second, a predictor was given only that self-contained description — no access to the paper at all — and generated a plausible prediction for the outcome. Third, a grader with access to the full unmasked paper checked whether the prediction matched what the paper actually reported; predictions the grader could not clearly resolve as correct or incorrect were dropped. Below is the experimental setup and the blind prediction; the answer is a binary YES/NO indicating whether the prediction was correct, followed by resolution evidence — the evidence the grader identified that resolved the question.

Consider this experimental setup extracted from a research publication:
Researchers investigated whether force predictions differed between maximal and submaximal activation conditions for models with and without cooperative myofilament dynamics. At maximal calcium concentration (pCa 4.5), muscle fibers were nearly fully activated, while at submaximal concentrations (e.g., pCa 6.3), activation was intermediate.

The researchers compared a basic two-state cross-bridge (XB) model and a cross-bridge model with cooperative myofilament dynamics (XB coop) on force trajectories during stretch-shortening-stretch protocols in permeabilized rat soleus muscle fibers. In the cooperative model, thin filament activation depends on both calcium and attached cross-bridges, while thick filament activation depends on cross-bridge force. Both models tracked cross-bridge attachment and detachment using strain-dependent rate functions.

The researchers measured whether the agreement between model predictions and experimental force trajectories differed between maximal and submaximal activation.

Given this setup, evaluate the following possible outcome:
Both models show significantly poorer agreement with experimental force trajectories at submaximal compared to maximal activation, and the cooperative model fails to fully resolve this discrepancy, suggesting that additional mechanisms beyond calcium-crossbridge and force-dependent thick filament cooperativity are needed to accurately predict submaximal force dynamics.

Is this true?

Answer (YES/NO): NO